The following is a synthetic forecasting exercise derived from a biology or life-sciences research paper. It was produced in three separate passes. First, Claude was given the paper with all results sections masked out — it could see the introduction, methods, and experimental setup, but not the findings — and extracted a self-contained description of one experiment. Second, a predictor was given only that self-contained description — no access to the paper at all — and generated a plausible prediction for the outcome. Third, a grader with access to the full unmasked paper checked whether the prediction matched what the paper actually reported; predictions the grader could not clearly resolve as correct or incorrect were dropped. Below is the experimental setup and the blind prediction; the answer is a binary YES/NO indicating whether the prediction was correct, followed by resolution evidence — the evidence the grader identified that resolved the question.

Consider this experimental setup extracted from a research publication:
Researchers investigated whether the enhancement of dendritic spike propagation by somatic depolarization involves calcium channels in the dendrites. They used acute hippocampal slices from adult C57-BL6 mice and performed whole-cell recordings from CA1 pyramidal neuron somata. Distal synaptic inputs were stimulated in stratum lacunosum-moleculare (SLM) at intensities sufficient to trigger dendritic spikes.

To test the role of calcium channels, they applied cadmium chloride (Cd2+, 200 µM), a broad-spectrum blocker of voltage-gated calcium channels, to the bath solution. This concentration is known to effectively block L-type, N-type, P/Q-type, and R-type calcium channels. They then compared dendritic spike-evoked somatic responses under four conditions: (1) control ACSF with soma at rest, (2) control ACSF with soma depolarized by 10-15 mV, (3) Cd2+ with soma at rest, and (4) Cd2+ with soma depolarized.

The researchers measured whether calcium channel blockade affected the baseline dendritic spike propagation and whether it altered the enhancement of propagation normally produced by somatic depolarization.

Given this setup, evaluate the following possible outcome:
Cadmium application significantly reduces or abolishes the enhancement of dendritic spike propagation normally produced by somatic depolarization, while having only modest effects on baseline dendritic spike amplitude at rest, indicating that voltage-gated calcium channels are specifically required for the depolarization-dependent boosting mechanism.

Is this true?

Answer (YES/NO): NO